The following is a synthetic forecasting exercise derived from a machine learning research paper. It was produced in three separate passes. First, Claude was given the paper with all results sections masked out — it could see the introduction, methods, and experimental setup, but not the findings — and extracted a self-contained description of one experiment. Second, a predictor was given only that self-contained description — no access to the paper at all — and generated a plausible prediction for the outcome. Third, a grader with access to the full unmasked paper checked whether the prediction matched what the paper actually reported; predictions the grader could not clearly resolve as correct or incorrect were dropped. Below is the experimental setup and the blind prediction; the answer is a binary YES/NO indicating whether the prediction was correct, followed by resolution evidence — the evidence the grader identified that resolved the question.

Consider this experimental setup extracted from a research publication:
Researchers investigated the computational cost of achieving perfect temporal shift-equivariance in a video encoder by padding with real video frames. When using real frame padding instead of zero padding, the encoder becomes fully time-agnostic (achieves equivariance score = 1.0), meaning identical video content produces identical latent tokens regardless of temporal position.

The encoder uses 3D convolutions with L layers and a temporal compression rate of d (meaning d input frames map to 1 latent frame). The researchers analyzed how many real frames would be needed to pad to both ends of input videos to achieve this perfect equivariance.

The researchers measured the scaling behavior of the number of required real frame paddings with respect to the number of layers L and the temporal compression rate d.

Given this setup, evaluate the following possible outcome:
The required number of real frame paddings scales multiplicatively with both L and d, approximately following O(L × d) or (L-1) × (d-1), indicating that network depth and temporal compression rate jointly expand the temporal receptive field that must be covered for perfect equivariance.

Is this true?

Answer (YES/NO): YES